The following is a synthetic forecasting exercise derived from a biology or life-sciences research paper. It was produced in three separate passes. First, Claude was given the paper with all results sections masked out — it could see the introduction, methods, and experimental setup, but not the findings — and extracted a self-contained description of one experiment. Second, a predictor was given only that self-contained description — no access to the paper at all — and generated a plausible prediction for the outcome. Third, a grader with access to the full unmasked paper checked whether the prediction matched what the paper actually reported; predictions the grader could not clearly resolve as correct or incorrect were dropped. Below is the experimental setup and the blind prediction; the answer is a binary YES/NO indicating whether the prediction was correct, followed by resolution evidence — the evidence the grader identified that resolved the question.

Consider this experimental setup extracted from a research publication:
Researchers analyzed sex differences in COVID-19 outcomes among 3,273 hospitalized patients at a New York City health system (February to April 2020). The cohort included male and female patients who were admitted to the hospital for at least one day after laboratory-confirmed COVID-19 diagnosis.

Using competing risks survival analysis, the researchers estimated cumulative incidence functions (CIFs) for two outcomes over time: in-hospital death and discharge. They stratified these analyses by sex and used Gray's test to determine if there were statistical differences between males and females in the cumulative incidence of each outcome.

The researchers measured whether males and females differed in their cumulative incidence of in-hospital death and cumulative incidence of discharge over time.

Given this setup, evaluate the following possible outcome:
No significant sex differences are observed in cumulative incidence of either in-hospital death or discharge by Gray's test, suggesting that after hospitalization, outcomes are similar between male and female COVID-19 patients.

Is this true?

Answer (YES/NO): NO